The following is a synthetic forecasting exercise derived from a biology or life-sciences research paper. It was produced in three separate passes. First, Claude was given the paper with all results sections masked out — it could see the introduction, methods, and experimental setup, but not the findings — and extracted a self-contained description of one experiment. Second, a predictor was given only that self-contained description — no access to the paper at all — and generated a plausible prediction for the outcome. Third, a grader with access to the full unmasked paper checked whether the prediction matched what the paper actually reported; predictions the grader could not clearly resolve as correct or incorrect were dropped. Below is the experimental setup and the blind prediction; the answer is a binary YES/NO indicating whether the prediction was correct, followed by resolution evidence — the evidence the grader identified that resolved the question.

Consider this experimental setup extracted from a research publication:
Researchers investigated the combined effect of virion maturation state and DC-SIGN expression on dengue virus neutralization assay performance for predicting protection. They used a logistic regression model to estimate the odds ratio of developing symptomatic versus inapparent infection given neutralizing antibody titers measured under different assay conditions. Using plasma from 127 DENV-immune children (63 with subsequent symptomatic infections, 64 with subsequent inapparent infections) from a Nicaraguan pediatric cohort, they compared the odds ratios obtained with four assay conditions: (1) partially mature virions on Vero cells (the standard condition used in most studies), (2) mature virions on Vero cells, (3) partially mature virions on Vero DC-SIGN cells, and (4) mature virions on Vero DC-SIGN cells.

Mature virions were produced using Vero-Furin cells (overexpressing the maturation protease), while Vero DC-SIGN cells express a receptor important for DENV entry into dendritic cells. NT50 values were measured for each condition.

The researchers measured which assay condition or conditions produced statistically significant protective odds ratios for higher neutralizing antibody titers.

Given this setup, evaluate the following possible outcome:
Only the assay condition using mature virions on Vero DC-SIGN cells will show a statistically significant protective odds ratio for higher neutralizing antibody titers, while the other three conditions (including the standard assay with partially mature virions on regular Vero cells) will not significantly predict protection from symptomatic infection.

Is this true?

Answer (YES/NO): NO